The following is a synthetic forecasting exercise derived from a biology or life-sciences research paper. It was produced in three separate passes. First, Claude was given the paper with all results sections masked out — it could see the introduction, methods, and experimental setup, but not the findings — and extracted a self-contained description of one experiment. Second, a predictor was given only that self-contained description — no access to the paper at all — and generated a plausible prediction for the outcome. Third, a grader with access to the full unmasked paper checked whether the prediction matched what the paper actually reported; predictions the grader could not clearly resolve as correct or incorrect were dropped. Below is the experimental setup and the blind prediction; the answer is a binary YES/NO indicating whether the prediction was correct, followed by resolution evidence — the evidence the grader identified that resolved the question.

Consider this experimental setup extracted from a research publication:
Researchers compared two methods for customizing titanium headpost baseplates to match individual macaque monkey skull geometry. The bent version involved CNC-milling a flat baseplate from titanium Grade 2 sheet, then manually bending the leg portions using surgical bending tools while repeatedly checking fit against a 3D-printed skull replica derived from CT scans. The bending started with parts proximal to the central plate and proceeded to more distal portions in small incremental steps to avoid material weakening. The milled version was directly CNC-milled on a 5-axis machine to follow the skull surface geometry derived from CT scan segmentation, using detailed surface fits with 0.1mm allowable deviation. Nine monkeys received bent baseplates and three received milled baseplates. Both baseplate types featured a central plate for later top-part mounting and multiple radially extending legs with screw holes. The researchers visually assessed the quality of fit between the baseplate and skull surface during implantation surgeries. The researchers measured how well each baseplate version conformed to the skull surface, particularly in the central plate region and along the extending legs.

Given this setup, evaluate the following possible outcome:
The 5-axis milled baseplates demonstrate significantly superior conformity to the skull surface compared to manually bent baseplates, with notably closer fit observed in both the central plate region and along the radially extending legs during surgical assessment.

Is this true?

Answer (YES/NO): YES